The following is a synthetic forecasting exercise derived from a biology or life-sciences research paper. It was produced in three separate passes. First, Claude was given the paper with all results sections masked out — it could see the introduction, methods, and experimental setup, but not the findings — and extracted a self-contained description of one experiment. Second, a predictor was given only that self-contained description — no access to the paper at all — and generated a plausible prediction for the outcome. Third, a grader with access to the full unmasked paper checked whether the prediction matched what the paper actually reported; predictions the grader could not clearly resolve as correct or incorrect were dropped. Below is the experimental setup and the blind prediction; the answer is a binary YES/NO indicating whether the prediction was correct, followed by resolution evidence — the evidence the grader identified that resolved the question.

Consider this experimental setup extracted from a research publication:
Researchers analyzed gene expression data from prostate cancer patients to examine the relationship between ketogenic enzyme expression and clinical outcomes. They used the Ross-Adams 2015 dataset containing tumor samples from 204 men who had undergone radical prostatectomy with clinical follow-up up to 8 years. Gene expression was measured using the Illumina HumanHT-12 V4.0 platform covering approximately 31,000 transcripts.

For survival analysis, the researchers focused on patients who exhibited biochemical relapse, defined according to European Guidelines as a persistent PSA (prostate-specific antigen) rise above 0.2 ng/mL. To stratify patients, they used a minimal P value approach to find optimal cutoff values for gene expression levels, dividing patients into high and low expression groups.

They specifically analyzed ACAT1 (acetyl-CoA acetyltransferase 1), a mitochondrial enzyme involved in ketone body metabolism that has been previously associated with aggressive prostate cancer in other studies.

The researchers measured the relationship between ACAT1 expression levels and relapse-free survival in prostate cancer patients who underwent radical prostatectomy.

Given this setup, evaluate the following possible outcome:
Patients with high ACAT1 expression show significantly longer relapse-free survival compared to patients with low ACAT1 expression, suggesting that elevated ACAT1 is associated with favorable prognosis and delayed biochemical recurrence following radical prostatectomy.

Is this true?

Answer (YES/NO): NO